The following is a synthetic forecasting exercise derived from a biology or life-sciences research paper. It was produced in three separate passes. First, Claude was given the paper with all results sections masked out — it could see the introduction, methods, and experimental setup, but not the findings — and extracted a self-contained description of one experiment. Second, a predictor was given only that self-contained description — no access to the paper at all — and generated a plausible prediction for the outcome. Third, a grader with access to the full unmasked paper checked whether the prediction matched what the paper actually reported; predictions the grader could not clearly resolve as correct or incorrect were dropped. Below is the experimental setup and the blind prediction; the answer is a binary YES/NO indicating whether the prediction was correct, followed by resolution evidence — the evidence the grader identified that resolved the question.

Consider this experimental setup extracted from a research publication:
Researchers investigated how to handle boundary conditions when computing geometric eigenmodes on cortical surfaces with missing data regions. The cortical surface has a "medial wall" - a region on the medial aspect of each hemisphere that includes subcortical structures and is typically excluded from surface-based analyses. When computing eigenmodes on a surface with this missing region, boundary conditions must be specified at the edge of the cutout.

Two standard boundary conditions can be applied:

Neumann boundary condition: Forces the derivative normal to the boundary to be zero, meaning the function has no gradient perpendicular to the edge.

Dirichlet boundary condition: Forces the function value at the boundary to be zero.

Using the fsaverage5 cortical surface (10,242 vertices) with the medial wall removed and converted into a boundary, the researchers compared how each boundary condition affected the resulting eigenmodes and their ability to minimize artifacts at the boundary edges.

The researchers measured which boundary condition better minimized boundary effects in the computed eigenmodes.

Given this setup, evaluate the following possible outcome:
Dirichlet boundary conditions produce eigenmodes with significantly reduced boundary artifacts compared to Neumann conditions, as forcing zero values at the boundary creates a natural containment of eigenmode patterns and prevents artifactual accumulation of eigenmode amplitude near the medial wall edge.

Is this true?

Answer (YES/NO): NO